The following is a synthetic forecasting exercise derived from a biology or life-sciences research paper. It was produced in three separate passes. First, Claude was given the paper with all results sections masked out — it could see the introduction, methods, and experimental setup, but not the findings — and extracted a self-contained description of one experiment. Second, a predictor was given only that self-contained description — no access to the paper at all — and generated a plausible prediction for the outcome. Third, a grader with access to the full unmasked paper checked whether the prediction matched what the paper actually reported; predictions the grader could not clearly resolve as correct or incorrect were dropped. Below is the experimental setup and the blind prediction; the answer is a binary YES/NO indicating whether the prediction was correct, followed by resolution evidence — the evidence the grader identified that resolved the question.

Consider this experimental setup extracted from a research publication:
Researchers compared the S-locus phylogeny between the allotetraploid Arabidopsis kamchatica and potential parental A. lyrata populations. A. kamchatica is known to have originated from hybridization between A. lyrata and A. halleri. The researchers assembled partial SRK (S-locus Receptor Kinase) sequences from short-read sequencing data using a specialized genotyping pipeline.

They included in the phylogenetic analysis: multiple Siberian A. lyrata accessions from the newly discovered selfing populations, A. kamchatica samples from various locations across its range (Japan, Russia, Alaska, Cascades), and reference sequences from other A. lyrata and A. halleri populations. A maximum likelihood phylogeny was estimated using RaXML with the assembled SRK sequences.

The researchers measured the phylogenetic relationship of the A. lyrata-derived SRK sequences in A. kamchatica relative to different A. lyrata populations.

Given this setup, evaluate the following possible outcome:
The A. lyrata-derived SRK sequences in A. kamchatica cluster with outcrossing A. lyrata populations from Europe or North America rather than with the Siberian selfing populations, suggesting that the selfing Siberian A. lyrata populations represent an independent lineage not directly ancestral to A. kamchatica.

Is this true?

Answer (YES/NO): NO